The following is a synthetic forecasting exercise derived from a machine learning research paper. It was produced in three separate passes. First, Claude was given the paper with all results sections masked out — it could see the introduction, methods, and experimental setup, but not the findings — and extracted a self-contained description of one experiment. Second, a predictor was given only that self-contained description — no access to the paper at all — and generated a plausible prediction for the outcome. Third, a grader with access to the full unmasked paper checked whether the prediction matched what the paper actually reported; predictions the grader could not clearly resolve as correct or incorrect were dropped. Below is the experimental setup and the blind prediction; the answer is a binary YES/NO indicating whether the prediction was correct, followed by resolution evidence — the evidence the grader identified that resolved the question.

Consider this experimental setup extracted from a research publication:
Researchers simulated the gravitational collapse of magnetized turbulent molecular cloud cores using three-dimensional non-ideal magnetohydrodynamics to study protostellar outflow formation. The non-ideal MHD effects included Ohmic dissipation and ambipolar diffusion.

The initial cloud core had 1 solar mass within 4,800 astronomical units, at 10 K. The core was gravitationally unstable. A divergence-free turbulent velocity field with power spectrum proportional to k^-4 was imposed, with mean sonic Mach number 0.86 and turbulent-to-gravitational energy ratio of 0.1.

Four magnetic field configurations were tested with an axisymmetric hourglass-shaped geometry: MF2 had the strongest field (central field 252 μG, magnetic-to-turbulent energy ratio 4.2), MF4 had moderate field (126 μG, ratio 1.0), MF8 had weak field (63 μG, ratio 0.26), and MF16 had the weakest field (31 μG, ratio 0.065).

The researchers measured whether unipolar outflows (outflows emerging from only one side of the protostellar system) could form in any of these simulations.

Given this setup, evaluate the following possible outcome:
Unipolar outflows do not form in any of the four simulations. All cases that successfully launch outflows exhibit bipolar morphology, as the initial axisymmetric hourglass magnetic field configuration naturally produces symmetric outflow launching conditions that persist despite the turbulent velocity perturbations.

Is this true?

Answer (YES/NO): NO